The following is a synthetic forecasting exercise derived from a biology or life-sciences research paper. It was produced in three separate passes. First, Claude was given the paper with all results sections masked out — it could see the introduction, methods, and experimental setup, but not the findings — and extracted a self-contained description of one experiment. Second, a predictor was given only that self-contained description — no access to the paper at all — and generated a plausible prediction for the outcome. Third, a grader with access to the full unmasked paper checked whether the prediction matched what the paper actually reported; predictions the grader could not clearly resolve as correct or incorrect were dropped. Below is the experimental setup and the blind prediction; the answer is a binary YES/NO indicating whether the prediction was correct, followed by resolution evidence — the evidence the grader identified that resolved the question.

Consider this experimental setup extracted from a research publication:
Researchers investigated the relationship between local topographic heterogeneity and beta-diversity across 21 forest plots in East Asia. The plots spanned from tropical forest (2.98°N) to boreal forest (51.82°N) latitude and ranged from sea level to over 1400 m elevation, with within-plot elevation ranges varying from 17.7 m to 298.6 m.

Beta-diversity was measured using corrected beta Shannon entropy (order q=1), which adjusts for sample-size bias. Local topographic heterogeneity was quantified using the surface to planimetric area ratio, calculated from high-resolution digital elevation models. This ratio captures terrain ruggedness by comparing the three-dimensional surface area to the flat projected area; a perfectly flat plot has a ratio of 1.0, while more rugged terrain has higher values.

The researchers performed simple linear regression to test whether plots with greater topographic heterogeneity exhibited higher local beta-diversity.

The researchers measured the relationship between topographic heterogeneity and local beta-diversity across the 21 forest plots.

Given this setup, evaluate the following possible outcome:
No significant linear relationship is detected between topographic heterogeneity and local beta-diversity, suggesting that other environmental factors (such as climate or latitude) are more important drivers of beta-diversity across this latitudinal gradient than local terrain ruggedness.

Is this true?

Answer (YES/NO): NO